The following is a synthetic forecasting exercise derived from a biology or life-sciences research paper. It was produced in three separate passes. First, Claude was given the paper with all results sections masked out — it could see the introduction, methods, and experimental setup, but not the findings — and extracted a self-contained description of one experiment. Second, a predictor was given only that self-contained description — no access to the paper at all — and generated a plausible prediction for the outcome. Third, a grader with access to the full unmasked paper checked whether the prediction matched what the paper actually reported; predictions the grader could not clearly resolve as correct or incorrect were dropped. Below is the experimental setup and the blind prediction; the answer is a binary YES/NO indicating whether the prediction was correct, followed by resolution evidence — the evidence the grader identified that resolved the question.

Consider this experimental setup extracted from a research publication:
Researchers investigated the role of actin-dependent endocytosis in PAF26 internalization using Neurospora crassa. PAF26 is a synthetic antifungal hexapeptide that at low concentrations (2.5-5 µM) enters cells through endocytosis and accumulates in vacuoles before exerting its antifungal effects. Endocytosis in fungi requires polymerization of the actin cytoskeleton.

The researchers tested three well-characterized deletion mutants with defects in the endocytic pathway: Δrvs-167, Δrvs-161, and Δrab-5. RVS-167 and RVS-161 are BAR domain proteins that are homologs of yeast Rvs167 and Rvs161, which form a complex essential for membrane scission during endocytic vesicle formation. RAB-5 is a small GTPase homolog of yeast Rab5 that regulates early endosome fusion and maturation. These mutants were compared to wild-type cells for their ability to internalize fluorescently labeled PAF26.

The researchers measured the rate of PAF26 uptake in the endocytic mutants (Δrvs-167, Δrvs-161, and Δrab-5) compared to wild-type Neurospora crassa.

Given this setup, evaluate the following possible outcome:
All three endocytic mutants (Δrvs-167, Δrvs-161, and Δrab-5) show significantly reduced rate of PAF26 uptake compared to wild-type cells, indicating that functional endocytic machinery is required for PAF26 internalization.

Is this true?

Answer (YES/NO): YES